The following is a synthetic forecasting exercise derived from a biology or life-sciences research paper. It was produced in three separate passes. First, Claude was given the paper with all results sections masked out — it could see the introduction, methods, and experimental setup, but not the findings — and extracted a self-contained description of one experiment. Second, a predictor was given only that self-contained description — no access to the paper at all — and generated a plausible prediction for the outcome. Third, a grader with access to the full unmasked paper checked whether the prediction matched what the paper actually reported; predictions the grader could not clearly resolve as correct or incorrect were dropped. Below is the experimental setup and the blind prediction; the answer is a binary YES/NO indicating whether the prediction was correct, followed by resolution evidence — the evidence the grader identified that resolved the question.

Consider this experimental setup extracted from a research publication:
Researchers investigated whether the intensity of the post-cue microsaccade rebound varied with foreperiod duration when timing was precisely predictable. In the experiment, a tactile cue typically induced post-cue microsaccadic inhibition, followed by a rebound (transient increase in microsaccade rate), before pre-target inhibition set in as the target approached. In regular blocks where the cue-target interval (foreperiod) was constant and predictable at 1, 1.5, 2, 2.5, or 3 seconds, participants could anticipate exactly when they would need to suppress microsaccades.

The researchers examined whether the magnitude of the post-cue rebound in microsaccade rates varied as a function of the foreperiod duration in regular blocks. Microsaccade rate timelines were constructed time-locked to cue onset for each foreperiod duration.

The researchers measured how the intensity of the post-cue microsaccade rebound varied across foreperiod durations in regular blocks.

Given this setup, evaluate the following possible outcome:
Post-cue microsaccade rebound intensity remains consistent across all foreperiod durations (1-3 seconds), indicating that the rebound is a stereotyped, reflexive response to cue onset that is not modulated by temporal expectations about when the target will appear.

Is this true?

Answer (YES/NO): NO